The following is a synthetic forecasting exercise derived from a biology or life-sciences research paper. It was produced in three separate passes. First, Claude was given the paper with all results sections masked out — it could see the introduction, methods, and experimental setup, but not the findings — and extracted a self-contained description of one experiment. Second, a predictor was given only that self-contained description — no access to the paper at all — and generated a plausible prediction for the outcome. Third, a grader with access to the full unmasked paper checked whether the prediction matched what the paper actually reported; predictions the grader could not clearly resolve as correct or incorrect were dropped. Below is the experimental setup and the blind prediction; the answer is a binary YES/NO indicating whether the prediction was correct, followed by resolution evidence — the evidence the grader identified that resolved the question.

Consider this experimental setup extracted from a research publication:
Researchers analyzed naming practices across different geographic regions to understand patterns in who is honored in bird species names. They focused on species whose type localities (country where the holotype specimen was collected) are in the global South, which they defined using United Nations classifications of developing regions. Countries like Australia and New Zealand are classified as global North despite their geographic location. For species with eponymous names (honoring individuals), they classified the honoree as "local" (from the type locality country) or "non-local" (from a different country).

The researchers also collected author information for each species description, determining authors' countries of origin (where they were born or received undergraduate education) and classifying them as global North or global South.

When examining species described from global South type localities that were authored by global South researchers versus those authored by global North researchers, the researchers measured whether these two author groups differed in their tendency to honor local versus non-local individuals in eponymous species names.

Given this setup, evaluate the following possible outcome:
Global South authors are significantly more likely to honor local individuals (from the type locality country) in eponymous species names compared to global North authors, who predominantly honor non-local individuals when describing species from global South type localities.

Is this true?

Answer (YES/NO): YES